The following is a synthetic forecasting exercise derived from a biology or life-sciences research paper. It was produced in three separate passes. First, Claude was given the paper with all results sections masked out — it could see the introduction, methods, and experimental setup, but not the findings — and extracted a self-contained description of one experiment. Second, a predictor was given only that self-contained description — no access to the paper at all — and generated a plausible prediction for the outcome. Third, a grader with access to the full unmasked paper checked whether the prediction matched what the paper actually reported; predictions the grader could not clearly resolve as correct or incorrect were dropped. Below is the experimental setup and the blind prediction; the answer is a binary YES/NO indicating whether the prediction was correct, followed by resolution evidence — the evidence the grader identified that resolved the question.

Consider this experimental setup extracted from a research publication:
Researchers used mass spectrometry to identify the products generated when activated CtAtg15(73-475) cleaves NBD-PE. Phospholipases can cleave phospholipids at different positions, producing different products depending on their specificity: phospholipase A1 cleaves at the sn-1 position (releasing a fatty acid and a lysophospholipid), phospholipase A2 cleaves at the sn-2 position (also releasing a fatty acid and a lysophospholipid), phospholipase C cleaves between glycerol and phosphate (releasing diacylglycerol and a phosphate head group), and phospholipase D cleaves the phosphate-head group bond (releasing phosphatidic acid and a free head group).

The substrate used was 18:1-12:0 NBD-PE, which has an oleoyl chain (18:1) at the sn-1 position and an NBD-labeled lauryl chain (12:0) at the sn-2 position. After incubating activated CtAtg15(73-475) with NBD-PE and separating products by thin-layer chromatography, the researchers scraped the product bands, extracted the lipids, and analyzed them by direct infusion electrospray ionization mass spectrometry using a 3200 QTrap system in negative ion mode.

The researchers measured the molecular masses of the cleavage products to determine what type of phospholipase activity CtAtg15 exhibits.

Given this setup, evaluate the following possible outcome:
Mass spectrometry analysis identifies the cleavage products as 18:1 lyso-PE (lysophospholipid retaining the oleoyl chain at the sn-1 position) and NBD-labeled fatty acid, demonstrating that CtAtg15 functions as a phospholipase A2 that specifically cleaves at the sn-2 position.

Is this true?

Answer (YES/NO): NO